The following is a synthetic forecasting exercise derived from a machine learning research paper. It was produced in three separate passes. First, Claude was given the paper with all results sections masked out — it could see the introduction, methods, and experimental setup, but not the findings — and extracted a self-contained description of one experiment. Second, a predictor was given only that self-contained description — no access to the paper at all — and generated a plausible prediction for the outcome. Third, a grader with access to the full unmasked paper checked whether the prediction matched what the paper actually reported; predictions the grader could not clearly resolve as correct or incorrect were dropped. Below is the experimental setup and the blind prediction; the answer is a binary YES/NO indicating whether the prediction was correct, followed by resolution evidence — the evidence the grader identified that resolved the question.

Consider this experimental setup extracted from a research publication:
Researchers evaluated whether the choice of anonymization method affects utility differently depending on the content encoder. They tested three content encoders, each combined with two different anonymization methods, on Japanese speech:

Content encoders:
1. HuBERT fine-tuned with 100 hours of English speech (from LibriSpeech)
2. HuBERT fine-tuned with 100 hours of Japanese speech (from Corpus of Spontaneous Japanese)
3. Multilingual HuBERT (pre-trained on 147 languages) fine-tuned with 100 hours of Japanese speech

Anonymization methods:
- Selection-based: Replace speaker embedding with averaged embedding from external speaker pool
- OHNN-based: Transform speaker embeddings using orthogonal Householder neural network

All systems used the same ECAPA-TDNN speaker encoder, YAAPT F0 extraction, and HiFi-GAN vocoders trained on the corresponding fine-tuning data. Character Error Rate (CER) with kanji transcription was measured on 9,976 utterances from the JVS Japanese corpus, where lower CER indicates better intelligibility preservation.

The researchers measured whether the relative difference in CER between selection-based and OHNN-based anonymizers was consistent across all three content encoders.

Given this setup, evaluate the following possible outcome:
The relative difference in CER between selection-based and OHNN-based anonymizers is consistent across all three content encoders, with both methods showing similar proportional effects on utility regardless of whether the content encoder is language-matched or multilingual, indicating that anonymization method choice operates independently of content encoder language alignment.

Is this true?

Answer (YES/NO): NO